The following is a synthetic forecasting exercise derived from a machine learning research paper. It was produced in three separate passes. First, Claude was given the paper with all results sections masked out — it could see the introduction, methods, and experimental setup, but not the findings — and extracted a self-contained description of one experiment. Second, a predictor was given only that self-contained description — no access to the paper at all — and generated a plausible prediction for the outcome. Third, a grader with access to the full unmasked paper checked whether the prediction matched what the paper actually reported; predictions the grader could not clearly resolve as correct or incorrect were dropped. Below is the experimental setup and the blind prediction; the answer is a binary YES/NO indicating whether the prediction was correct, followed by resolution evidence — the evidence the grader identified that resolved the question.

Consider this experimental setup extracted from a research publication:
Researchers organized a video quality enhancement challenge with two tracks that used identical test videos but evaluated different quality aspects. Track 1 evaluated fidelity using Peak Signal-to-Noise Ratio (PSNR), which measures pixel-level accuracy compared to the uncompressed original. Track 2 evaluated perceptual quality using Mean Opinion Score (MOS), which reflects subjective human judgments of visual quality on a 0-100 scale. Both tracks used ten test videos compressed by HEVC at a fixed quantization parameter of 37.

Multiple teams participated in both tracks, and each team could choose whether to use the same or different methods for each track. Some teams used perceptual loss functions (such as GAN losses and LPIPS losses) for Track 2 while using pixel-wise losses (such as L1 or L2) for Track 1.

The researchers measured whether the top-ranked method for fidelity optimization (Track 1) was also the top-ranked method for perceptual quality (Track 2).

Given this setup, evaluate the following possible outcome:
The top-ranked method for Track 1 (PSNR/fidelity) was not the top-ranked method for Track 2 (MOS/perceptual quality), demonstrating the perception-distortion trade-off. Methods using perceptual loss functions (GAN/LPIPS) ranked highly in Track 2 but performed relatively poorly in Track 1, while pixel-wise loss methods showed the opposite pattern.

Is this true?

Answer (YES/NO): NO